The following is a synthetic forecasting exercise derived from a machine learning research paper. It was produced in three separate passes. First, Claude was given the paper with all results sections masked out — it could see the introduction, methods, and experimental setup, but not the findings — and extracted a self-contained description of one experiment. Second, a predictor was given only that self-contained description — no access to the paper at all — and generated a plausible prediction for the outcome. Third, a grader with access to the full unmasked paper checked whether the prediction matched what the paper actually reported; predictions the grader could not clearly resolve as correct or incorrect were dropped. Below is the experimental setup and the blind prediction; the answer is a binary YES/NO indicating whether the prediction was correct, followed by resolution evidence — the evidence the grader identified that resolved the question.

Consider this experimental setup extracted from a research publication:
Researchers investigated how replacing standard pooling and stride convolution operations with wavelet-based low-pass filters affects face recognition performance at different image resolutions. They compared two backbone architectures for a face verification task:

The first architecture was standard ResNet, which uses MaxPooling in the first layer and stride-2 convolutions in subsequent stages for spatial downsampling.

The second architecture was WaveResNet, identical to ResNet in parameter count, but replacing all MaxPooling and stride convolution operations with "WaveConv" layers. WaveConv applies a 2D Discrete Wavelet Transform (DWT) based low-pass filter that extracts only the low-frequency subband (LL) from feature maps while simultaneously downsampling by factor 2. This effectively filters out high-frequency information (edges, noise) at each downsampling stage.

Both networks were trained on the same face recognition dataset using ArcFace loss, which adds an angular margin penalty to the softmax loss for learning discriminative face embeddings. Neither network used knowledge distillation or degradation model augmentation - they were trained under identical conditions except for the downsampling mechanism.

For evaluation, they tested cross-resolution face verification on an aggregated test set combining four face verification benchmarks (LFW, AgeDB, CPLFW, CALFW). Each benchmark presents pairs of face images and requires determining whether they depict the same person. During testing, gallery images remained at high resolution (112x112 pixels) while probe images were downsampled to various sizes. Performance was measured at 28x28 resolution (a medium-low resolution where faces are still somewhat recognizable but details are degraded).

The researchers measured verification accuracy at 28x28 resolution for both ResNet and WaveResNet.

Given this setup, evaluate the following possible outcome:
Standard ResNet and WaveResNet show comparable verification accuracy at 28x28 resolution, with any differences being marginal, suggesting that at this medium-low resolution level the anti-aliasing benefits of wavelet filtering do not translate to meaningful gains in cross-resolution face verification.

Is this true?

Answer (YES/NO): YES